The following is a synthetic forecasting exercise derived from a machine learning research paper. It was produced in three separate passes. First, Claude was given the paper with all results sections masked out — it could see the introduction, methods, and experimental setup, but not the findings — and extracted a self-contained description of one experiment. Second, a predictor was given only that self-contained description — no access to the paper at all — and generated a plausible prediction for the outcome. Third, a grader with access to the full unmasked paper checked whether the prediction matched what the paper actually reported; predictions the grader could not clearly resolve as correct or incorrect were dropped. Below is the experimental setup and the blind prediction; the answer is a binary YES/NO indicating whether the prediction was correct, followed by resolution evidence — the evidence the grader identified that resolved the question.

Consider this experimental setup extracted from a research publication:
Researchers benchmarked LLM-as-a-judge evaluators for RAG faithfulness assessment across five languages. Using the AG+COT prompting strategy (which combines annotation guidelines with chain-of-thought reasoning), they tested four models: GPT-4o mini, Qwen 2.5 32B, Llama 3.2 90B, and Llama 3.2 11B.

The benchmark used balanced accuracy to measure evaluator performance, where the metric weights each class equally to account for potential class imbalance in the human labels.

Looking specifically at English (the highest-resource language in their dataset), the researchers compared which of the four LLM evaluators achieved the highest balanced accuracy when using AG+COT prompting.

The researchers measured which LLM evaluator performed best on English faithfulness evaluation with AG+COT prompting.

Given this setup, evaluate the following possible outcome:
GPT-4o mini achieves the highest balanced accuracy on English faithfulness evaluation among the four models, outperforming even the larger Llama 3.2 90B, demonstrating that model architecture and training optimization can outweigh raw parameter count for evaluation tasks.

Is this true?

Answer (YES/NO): YES